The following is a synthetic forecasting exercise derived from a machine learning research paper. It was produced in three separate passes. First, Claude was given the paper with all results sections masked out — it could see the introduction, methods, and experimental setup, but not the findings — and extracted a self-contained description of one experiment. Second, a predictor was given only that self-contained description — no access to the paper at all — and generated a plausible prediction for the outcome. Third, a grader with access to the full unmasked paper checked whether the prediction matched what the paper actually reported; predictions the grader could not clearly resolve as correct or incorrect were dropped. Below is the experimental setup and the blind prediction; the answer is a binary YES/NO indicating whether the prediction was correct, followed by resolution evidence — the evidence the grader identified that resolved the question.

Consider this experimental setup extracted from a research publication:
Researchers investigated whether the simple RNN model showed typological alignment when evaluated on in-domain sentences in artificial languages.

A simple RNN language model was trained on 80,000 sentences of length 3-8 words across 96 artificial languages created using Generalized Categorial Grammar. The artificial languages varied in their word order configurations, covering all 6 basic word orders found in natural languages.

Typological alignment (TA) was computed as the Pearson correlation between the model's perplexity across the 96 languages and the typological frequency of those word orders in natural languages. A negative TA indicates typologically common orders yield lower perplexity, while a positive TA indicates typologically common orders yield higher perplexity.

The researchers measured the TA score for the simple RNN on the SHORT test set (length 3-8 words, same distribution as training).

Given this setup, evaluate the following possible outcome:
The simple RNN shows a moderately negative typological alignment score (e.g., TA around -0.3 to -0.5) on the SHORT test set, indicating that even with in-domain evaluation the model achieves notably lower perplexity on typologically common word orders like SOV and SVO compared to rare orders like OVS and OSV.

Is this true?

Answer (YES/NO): NO